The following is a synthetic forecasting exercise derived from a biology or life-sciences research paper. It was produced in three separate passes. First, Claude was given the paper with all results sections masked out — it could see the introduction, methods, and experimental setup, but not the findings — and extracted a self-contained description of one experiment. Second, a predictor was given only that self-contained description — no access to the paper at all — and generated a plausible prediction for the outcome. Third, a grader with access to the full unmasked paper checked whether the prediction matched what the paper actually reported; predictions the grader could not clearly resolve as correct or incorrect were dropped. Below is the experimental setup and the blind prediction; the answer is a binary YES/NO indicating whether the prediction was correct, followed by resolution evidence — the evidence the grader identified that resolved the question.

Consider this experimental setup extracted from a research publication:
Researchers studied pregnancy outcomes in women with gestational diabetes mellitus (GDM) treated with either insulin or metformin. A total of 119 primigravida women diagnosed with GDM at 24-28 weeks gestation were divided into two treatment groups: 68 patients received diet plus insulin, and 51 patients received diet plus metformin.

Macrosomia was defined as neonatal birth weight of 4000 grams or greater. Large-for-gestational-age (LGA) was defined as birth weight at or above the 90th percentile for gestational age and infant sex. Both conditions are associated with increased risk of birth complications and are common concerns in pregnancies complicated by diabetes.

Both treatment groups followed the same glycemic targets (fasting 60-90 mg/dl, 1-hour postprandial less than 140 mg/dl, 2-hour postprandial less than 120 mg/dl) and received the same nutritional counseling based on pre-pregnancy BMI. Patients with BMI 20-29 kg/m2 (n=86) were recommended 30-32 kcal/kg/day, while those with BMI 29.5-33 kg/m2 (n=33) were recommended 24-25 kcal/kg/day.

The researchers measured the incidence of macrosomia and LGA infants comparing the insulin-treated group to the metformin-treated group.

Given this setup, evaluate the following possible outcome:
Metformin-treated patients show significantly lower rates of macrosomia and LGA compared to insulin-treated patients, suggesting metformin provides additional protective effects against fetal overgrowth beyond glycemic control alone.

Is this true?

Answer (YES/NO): NO